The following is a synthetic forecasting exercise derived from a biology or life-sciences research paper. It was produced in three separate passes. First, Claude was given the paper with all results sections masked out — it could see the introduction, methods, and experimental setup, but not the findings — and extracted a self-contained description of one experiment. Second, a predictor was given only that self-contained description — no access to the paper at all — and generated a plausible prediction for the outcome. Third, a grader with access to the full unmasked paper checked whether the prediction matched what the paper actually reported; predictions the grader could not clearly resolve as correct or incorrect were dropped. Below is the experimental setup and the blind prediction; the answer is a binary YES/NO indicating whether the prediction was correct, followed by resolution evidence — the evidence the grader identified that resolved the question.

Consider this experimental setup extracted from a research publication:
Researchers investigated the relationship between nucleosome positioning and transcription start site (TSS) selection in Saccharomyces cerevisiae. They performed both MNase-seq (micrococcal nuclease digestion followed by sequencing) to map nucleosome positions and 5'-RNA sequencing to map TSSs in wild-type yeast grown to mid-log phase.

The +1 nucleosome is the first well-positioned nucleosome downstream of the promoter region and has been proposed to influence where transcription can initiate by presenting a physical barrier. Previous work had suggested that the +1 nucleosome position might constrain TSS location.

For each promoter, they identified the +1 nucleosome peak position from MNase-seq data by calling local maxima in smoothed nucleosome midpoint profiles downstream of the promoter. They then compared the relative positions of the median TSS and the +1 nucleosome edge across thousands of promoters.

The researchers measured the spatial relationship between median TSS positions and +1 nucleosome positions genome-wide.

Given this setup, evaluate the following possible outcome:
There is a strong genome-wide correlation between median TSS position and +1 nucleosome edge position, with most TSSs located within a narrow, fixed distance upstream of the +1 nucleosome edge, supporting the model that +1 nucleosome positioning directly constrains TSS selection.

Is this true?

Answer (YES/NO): NO